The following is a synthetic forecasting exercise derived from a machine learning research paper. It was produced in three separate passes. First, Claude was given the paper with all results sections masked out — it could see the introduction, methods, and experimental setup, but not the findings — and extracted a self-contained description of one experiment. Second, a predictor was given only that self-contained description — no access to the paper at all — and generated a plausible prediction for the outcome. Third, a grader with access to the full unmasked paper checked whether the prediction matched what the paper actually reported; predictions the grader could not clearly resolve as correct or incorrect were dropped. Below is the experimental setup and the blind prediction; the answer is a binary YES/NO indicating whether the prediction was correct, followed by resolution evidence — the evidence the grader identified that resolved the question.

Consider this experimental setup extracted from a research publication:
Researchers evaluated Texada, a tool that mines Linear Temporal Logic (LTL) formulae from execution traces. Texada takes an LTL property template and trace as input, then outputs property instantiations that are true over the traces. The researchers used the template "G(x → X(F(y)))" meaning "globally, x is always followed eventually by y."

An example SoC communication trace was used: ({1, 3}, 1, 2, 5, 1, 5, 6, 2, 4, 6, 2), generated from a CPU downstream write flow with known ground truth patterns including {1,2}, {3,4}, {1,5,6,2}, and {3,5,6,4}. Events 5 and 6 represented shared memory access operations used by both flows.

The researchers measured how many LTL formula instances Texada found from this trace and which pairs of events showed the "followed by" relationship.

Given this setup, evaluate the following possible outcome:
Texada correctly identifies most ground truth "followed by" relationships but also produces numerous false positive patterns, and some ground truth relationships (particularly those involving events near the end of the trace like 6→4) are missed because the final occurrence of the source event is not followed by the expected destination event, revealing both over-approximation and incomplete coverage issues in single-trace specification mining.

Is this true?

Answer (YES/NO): YES